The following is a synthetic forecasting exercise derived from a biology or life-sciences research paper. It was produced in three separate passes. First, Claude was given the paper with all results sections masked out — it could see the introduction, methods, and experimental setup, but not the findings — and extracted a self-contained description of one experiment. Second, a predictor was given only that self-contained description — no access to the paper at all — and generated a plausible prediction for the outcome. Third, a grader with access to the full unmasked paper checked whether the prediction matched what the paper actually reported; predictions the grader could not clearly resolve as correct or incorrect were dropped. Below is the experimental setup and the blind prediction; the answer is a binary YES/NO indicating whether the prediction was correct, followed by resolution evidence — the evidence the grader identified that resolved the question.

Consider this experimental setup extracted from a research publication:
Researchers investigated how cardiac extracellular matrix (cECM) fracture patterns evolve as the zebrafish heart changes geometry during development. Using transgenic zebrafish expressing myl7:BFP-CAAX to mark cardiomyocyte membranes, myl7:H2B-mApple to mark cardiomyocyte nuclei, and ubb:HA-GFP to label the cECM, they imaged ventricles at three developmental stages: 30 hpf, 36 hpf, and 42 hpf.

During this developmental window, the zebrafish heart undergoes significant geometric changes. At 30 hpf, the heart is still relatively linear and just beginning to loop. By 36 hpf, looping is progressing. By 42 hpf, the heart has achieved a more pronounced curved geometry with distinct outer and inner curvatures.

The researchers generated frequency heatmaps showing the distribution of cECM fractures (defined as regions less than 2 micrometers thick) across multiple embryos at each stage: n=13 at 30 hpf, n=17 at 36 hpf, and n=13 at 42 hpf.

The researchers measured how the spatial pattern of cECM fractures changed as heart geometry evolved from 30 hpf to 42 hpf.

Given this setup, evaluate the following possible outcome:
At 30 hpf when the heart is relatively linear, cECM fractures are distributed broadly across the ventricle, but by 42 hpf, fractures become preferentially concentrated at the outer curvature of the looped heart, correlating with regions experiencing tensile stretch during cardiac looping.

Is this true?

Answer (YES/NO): NO